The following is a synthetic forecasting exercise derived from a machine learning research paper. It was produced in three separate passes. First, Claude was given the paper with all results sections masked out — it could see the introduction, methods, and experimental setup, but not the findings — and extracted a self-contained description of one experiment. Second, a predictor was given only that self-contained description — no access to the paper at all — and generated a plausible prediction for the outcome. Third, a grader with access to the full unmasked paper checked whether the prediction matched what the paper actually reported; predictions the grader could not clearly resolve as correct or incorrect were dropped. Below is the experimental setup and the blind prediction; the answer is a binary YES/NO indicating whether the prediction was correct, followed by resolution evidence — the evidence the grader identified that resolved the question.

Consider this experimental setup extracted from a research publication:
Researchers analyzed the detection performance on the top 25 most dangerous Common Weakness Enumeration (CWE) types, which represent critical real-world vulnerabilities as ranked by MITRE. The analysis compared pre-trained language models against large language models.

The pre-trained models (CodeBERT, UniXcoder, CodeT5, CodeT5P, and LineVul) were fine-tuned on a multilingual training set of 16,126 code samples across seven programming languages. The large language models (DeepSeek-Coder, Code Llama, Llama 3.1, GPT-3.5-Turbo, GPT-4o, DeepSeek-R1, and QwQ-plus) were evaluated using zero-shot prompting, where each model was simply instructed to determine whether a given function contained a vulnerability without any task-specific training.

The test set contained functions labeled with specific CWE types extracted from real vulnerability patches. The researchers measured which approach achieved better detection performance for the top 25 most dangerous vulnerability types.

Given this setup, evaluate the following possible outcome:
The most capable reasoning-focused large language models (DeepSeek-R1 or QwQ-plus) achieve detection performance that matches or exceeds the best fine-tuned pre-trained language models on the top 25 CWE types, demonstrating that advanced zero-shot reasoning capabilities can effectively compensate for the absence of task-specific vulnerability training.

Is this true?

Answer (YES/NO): NO